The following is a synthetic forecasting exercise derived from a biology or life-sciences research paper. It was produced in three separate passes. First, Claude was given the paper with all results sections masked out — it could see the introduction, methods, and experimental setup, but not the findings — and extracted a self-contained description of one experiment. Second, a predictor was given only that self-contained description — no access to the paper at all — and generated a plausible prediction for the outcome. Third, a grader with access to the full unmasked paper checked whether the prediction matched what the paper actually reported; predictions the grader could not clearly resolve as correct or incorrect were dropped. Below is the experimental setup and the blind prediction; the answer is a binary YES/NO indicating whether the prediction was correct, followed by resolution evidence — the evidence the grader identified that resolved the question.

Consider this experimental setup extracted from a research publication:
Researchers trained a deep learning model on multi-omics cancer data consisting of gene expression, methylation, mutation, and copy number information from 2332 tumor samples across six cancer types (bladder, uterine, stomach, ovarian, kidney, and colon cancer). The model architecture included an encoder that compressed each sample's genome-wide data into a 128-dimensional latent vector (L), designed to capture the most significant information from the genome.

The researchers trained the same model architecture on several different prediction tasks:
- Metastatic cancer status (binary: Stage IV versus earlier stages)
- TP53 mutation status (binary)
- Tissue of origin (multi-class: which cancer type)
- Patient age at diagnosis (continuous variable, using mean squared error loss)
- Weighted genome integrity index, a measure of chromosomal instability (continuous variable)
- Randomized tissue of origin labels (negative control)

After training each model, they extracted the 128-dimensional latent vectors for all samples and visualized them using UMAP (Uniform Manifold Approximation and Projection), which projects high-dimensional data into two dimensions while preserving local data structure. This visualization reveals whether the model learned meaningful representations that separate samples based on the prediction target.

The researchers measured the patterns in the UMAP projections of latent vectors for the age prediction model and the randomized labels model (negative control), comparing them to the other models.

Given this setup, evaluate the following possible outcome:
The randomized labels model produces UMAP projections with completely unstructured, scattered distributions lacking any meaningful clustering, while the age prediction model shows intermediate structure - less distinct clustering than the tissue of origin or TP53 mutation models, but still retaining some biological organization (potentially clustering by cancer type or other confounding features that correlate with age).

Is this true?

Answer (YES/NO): NO